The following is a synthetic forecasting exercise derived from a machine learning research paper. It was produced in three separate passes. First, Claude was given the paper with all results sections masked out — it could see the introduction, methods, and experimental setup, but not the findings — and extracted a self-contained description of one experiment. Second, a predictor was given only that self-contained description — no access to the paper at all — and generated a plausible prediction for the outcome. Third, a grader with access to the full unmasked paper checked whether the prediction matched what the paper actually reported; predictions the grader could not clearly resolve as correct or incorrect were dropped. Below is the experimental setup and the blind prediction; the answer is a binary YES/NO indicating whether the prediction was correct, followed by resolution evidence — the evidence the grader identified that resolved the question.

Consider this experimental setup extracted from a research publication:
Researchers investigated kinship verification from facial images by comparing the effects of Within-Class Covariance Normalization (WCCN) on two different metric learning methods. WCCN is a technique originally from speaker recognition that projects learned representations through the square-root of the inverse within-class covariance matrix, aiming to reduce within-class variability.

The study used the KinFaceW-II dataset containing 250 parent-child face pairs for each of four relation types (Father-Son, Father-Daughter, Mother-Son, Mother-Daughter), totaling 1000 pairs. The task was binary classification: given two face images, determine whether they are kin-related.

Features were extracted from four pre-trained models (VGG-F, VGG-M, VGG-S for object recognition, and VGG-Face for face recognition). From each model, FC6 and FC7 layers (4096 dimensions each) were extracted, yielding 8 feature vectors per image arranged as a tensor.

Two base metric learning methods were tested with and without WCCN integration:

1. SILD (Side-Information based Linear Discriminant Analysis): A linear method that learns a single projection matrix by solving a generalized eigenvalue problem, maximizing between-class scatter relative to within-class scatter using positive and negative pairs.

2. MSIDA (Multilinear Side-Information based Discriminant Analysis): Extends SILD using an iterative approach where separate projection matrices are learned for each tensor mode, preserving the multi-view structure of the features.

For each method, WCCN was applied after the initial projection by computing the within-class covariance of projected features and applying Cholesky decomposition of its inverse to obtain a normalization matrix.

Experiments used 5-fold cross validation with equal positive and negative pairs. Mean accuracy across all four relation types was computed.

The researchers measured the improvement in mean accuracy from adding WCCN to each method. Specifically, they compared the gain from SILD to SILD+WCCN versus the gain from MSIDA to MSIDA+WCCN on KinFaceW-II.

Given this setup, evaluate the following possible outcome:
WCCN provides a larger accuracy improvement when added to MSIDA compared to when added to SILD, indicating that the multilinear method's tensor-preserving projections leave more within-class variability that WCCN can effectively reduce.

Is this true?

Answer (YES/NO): YES